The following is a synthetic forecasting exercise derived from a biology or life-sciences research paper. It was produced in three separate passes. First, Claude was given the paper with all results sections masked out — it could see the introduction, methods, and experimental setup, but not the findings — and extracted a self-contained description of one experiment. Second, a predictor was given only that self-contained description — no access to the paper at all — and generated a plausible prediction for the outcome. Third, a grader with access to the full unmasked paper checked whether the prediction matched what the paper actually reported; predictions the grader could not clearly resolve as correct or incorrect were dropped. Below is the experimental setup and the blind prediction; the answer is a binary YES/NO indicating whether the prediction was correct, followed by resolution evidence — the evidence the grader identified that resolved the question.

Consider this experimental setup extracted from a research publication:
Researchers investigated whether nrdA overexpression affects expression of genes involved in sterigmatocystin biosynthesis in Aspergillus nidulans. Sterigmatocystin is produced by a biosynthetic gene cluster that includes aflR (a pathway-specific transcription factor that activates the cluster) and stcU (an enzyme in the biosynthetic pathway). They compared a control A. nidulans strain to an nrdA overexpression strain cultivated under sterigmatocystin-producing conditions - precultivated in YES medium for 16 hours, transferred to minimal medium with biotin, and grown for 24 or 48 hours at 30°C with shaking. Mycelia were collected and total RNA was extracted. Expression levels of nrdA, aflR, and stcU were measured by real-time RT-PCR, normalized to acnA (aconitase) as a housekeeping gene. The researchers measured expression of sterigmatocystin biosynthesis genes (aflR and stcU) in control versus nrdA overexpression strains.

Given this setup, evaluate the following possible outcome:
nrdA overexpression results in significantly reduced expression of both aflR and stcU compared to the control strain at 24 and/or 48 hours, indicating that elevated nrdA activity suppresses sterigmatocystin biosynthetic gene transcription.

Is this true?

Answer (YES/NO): YES